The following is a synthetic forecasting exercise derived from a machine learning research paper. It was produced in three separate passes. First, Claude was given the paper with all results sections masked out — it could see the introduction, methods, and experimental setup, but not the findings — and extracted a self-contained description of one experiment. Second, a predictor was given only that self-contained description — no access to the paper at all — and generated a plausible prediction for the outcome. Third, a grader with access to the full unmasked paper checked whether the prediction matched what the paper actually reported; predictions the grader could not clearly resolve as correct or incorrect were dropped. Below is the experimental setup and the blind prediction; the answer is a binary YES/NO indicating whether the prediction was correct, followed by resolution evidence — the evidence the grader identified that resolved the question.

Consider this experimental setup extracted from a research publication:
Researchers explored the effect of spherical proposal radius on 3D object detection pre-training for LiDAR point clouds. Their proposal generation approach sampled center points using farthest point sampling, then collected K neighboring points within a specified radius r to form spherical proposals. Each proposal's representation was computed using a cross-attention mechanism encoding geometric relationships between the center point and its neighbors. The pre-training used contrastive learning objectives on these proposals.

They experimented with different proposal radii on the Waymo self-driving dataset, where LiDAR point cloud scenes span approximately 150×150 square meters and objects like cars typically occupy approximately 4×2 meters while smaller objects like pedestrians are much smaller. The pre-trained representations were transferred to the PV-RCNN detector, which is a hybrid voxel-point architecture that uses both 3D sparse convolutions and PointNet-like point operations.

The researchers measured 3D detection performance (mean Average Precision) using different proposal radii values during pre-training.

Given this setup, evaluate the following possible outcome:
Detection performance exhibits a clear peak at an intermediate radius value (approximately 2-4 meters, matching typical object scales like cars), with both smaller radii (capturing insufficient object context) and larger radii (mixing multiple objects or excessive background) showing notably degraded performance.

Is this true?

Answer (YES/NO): NO